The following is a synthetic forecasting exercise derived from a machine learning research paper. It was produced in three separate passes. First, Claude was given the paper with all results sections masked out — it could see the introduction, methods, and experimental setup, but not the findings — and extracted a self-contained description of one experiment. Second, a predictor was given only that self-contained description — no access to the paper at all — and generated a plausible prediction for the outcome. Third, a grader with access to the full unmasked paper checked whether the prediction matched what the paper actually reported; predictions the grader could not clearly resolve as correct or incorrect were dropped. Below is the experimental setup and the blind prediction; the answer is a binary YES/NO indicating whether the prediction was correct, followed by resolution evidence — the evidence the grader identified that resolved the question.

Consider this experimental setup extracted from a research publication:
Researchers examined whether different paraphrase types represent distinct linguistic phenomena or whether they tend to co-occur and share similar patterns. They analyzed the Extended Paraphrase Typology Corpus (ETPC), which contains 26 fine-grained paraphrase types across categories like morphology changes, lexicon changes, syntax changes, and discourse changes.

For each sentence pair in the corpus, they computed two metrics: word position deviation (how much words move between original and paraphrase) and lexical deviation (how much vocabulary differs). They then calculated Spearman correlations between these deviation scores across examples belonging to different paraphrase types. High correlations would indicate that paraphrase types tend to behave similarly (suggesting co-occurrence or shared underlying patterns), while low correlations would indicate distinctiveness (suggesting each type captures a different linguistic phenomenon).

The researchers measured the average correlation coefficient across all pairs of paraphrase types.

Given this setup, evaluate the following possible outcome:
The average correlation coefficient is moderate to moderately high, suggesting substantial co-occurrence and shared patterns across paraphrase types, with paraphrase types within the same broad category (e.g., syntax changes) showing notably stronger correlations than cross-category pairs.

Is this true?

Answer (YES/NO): NO